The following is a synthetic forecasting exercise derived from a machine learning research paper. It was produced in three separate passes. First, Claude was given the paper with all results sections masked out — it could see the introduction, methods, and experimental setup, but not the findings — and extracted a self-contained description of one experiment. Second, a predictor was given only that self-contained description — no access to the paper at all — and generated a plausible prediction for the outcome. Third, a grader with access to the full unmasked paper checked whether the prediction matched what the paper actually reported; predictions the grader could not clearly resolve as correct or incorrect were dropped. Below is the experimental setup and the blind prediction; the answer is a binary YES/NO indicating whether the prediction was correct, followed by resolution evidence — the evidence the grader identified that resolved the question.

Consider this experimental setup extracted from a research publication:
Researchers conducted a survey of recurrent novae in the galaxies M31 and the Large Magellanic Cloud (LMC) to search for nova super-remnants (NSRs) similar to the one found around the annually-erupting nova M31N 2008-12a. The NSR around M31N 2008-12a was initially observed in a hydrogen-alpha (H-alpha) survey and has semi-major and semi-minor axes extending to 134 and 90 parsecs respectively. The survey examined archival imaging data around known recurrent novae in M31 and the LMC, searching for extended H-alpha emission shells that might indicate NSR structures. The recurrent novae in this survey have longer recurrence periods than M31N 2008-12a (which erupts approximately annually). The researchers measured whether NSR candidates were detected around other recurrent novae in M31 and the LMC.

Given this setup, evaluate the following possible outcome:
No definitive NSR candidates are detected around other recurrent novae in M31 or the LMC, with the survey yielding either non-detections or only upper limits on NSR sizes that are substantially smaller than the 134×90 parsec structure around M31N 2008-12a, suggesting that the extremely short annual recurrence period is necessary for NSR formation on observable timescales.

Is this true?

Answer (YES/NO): YES